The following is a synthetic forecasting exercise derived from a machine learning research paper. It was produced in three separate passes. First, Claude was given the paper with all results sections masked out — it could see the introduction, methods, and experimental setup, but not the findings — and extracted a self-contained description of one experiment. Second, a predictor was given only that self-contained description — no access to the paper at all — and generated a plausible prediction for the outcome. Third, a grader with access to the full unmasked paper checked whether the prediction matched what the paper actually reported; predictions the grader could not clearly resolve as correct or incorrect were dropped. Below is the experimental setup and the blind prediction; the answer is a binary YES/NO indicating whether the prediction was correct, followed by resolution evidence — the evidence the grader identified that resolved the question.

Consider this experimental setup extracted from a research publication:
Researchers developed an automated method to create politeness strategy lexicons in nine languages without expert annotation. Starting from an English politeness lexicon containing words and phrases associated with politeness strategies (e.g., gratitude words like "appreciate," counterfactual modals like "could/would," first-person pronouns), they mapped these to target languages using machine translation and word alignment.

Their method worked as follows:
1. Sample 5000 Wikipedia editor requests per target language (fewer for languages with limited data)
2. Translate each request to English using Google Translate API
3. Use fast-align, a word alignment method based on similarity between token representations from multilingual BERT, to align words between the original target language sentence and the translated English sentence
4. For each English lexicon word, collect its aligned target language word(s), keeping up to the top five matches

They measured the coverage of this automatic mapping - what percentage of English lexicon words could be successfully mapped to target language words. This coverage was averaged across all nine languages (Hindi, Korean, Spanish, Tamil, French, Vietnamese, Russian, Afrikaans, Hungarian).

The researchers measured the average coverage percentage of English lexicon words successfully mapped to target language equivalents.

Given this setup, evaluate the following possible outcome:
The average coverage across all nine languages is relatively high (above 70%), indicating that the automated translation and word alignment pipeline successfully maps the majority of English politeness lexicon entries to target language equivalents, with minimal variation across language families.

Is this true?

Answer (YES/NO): NO